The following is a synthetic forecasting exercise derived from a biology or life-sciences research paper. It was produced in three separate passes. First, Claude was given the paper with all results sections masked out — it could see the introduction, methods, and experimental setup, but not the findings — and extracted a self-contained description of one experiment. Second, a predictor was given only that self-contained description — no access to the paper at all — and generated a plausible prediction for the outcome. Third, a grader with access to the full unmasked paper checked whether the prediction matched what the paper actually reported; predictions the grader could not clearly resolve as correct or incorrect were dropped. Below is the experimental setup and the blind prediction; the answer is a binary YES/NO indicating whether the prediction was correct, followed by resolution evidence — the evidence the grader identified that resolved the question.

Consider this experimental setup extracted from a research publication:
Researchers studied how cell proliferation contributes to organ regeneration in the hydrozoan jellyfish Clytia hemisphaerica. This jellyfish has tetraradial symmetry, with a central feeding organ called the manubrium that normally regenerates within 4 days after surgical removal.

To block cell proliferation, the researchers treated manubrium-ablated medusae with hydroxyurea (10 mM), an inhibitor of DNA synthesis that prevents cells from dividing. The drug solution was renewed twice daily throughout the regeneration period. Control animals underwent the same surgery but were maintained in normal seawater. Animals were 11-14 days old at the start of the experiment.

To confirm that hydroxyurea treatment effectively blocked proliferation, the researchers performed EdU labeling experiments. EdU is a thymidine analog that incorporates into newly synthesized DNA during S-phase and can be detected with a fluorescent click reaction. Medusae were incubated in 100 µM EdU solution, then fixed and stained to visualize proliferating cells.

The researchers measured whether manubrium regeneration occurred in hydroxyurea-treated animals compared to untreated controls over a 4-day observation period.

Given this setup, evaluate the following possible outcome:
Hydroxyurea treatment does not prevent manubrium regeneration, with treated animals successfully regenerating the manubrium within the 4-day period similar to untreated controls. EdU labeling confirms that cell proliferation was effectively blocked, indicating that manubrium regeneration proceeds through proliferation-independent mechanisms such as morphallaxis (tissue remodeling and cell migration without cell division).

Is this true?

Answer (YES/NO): NO